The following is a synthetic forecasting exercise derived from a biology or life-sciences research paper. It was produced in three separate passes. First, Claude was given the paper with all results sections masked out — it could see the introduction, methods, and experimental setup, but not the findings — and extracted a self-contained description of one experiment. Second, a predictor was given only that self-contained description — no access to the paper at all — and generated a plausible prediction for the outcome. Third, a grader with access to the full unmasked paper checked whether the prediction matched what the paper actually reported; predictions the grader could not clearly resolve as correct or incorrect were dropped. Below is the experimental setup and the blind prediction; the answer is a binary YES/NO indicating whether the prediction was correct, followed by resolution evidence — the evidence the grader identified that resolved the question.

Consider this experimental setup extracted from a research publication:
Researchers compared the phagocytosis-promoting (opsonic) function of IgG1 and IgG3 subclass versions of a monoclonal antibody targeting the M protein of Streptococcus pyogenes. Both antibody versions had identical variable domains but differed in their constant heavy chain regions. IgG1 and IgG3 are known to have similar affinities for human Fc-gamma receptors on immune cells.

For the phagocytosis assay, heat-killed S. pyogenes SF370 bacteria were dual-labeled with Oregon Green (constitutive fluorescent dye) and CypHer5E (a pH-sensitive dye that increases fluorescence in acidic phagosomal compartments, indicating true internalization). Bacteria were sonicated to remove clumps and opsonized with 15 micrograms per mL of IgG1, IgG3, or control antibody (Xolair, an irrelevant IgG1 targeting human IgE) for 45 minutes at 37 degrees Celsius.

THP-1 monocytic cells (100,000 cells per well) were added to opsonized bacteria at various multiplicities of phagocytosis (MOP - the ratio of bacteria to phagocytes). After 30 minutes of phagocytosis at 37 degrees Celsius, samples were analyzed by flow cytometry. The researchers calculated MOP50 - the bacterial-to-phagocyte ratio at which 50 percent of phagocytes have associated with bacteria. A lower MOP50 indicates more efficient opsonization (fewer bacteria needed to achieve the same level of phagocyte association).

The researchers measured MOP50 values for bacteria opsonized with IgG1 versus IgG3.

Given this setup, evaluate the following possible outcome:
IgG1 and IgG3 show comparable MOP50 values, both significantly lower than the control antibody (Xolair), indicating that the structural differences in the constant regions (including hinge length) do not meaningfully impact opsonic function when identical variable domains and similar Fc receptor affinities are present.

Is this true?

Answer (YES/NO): NO